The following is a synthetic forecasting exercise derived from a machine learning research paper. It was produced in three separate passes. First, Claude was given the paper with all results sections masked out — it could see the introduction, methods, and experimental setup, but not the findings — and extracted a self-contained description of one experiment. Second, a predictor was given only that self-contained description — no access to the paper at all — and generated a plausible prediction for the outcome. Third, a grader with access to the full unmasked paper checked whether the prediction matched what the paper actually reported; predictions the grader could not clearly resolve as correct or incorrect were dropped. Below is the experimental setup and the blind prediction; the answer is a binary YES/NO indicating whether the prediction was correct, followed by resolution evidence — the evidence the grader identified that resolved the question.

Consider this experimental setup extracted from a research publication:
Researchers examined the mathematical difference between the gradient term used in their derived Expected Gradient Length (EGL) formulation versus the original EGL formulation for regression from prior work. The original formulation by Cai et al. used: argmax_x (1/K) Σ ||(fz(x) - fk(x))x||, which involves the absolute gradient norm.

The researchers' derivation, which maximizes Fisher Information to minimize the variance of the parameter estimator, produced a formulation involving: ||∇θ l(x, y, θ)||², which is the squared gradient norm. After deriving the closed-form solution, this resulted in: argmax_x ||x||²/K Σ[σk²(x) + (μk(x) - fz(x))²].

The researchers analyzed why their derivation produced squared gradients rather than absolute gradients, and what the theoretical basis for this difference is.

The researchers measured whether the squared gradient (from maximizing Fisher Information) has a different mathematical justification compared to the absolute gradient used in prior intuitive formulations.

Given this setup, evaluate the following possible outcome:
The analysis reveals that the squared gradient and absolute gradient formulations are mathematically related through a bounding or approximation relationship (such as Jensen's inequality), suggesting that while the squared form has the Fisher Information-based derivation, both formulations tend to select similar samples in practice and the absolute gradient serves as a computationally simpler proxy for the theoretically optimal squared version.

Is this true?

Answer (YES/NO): NO